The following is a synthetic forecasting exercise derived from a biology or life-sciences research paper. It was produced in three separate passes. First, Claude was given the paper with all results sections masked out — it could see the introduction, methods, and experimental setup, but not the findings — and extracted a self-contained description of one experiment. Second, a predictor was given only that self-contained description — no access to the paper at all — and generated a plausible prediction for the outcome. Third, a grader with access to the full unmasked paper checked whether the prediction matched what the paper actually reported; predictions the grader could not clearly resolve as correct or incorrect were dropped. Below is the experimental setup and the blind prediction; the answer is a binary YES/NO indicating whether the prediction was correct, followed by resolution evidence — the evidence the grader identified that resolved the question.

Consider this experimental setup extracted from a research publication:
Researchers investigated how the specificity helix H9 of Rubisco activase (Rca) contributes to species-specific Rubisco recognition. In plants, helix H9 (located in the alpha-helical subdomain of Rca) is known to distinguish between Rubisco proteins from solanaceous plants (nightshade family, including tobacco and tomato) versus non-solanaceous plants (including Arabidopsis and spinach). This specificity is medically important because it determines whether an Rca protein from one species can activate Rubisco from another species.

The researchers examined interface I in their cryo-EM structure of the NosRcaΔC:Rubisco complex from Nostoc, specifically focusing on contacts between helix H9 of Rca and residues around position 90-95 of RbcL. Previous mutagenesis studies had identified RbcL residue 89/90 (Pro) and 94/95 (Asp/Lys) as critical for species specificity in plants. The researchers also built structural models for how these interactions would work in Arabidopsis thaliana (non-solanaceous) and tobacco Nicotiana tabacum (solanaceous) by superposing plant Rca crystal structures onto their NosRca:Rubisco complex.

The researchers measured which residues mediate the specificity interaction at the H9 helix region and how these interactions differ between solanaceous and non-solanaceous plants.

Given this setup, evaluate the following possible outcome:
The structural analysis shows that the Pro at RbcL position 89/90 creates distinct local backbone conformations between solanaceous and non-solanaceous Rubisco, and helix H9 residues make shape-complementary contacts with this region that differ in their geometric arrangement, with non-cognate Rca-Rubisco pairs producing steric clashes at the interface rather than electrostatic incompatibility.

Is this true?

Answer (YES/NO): NO